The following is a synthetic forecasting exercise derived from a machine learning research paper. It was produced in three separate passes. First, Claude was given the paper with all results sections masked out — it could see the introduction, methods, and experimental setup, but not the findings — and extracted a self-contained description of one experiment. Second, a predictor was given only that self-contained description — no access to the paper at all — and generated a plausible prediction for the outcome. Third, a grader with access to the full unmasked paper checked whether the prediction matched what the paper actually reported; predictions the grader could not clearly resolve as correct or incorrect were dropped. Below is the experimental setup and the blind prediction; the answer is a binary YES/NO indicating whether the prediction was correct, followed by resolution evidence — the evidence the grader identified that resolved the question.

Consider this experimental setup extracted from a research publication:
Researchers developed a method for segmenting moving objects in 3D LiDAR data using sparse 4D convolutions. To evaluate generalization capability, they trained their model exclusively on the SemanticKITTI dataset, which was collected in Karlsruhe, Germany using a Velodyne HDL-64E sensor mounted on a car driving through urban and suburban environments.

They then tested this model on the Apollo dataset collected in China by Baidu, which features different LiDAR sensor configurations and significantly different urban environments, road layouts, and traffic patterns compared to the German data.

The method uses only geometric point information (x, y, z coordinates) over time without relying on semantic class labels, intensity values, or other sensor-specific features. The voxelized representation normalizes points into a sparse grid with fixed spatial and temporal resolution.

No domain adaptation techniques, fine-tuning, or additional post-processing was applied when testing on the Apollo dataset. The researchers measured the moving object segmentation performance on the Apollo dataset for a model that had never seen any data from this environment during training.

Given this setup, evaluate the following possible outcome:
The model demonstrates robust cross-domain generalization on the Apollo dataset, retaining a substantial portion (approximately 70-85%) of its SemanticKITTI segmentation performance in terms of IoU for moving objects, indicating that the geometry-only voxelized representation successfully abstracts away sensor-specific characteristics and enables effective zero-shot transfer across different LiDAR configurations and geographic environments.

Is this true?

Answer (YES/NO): NO